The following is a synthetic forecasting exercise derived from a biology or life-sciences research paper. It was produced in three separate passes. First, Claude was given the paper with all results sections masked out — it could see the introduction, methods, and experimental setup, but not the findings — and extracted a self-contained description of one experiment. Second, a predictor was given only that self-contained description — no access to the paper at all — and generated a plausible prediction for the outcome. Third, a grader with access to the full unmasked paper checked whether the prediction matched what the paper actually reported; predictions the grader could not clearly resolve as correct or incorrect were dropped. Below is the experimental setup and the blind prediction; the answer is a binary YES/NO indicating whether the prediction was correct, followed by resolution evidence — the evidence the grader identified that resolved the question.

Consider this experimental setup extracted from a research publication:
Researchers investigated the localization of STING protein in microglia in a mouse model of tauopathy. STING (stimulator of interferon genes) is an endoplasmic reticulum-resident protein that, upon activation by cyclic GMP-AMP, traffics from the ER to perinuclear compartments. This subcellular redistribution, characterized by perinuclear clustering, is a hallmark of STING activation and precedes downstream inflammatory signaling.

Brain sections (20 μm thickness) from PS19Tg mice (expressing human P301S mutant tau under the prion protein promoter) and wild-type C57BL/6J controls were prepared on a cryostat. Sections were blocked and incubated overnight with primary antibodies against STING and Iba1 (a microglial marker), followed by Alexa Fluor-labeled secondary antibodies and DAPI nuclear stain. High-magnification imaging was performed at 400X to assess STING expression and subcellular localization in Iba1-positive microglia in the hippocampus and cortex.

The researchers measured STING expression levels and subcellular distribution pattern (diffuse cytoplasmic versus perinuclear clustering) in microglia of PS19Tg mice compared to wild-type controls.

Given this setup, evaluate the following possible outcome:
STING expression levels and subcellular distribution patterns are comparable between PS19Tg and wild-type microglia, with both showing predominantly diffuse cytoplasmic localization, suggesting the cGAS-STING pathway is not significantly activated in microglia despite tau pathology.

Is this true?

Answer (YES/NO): NO